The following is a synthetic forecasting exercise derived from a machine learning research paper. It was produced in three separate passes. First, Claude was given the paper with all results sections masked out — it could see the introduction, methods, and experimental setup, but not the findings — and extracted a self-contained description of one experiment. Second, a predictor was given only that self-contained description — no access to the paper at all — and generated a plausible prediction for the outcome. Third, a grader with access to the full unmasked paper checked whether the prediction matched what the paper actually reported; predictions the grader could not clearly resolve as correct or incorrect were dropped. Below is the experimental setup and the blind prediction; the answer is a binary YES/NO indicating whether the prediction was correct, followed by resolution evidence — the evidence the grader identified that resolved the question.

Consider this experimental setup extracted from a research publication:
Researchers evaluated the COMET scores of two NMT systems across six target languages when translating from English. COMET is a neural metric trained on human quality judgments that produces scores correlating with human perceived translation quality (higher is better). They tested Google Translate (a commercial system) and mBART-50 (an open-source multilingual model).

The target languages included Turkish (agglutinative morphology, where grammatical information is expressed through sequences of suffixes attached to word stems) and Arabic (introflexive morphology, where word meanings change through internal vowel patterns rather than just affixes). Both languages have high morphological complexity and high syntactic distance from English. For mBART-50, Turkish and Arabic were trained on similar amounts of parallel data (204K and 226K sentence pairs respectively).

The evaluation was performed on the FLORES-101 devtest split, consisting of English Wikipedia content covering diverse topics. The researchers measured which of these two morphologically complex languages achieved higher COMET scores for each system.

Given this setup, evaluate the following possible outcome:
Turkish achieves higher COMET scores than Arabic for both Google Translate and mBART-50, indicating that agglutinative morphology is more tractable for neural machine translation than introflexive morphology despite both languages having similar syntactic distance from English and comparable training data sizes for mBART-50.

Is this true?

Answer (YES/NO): YES